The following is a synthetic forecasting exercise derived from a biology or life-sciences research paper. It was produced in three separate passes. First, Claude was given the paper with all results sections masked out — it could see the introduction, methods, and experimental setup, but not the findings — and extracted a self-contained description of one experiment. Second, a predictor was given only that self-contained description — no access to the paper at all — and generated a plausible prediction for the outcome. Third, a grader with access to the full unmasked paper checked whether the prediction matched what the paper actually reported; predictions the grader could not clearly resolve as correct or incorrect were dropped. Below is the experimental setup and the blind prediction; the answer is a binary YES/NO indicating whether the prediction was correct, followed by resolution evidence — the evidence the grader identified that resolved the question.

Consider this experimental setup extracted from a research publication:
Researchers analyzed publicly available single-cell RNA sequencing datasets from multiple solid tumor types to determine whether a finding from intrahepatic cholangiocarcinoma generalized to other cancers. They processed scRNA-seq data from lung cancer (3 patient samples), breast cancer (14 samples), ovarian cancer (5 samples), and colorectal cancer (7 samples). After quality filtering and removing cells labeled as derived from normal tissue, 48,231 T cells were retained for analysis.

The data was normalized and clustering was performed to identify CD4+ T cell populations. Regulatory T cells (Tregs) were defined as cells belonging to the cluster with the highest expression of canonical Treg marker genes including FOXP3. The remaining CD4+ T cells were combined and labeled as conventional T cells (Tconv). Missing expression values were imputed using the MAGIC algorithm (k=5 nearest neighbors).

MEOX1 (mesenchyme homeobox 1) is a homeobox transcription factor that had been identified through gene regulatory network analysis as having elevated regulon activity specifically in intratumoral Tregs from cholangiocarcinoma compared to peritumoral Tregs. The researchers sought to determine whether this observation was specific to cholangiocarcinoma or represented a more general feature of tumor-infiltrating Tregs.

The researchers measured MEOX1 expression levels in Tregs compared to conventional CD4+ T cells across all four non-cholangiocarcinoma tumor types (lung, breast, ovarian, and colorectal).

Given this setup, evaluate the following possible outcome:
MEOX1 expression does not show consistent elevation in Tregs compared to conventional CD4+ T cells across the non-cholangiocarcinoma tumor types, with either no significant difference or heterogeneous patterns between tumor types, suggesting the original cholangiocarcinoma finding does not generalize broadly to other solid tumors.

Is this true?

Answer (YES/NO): NO